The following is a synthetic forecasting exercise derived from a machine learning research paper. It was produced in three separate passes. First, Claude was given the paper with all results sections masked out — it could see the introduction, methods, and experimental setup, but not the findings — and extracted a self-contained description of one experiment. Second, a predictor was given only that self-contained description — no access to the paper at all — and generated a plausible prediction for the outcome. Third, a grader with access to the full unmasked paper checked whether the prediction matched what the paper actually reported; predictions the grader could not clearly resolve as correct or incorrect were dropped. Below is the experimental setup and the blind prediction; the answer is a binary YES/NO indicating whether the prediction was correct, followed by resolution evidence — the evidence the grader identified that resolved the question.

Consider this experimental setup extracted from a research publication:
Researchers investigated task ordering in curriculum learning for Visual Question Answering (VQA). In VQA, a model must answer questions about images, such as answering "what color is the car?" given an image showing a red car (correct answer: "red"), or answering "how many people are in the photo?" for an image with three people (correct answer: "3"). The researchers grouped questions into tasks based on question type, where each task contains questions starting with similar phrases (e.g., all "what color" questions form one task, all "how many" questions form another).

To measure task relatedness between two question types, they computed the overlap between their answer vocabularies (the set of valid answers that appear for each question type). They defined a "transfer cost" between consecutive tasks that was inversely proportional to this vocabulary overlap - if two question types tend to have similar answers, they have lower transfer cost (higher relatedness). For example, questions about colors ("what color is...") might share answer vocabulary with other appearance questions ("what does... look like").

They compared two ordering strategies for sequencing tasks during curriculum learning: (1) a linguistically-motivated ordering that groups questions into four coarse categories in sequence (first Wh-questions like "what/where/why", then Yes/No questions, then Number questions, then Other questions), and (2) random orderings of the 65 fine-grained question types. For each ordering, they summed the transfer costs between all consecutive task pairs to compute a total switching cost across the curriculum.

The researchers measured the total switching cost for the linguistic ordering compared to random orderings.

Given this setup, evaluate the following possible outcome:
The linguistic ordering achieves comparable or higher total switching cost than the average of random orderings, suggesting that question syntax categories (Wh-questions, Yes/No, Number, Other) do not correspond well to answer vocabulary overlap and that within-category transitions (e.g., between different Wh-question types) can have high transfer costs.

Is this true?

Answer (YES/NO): NO